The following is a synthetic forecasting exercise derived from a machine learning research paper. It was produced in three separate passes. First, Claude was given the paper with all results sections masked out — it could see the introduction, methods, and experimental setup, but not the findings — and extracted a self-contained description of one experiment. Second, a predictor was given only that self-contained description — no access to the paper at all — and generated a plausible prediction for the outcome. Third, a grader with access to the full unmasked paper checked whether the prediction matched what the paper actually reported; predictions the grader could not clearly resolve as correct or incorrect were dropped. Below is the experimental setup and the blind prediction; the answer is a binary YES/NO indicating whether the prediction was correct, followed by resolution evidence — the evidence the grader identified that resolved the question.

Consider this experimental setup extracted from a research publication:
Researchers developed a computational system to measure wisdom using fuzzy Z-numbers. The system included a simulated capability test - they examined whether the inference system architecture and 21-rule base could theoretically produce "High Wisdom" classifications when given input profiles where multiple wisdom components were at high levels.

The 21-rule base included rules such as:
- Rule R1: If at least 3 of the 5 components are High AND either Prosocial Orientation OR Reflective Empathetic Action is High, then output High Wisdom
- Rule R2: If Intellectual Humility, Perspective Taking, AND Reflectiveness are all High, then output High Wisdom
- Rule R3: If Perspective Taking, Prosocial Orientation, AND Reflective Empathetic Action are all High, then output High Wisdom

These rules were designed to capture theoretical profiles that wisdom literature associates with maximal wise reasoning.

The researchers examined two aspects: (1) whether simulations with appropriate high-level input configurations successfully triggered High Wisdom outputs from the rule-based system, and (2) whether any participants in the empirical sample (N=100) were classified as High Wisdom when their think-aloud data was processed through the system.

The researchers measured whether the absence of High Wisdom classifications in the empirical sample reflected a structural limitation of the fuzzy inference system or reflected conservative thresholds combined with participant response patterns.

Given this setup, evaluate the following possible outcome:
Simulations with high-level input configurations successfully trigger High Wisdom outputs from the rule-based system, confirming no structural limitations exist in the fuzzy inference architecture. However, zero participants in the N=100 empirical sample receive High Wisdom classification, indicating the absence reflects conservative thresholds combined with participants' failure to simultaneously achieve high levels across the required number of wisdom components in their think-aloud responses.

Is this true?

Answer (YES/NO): YES